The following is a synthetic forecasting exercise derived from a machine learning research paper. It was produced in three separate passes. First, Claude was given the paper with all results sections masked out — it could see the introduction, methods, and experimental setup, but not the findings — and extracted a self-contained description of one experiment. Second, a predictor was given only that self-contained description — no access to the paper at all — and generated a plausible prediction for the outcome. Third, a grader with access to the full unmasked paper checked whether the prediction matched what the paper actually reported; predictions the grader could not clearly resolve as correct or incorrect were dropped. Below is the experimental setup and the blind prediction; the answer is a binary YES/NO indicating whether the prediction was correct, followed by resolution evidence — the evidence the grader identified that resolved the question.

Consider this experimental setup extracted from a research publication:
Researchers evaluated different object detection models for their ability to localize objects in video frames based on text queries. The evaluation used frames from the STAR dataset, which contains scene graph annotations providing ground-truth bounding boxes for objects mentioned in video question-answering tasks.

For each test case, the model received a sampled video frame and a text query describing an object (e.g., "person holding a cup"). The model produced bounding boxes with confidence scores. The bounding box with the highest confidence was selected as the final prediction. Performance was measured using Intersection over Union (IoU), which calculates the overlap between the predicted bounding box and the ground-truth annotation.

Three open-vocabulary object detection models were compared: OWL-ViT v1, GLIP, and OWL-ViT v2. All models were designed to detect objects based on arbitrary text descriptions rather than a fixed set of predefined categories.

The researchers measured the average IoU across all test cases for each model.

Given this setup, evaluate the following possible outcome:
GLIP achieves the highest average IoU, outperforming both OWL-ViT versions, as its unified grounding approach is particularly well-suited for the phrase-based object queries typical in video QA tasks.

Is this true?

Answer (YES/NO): NO